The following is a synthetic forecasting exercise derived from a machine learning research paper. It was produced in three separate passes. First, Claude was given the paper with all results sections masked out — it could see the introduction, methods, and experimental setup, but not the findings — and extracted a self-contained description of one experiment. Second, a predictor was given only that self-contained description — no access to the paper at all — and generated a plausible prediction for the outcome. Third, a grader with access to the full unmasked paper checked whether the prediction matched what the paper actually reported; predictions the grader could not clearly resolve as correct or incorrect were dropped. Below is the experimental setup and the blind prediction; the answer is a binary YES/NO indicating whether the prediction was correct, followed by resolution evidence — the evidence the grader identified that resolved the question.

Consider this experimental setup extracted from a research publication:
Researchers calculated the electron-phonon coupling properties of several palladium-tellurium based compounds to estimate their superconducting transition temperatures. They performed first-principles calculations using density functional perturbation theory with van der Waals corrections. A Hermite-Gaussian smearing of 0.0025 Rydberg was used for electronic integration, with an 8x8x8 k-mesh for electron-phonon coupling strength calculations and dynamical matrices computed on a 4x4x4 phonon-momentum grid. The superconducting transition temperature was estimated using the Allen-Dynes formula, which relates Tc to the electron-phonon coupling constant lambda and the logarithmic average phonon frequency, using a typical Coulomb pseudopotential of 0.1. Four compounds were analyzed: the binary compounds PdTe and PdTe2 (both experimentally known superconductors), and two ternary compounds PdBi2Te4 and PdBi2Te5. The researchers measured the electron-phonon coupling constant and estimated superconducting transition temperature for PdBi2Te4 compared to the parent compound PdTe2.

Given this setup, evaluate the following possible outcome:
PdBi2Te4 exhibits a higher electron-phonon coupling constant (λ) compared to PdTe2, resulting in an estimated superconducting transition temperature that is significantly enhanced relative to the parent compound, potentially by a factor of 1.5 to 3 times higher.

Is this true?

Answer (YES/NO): YES